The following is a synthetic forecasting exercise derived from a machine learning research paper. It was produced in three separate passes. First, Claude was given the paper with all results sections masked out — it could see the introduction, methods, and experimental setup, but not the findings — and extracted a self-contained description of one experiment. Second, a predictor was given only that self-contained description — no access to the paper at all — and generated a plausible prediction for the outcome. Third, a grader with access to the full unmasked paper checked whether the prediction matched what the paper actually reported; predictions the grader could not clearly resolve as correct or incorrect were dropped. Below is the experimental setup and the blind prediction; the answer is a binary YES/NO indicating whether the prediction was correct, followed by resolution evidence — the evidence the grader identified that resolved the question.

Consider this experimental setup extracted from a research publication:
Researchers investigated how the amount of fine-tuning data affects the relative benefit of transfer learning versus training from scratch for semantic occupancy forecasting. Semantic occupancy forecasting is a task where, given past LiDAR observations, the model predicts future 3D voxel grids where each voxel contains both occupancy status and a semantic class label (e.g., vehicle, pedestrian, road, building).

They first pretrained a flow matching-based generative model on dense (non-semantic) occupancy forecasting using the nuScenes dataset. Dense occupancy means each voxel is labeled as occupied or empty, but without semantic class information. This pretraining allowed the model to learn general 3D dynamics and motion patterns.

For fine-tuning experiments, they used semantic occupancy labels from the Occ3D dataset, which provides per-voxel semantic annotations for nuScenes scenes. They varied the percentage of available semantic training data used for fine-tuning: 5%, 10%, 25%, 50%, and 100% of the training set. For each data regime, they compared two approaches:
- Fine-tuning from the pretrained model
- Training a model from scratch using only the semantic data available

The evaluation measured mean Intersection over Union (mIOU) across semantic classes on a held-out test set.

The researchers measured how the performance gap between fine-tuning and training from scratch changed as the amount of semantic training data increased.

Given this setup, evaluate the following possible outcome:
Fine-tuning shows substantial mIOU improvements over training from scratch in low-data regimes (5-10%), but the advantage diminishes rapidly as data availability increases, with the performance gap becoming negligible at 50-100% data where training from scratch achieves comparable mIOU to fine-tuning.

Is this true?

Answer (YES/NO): NO